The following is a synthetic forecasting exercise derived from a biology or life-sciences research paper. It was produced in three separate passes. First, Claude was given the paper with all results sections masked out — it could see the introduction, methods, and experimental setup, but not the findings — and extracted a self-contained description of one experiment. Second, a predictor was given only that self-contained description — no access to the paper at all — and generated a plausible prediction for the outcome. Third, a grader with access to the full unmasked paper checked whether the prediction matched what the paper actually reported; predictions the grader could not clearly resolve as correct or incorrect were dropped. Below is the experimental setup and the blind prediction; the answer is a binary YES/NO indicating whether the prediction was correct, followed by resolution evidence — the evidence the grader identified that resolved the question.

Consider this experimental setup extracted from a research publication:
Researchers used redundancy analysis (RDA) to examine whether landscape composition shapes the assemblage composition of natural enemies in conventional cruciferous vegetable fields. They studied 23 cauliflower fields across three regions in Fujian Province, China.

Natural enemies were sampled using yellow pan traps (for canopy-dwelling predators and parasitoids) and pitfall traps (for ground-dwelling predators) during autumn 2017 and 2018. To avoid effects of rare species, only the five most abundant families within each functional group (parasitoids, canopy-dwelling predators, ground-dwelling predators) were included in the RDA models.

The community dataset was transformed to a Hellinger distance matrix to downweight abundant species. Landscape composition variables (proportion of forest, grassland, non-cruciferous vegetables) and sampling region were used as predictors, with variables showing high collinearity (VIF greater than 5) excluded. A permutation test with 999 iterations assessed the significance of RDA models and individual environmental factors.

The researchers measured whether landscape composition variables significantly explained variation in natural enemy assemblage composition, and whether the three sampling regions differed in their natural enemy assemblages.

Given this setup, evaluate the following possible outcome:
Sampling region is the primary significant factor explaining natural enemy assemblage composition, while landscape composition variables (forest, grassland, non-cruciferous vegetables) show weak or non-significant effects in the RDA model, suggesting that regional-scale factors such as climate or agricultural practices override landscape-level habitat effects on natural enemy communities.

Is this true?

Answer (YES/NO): NO